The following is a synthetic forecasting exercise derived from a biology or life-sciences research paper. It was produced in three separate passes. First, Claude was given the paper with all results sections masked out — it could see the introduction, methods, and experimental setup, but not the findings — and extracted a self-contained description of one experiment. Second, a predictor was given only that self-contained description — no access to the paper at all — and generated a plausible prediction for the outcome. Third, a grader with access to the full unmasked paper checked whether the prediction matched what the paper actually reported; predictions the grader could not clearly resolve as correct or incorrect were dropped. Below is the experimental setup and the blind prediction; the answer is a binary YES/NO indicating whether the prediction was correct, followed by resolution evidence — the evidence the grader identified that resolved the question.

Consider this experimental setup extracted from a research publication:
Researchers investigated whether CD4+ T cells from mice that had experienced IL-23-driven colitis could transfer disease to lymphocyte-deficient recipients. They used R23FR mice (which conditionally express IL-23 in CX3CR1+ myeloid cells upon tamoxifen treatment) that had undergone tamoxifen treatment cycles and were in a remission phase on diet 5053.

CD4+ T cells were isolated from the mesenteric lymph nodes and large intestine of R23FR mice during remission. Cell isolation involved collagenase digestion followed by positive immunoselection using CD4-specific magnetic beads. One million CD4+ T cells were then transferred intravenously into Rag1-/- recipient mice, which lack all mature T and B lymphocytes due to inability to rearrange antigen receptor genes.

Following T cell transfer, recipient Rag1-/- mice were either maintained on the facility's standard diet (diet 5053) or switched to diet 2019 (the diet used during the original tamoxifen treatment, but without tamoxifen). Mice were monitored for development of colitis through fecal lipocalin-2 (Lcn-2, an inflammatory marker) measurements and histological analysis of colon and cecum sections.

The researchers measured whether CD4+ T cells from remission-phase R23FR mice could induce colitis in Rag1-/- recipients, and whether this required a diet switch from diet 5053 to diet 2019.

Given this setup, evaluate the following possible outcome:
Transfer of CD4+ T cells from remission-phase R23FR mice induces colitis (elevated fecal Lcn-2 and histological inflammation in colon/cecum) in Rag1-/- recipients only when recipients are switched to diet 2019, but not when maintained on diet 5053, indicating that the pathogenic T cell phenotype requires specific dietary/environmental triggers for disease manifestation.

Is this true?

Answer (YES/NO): YES